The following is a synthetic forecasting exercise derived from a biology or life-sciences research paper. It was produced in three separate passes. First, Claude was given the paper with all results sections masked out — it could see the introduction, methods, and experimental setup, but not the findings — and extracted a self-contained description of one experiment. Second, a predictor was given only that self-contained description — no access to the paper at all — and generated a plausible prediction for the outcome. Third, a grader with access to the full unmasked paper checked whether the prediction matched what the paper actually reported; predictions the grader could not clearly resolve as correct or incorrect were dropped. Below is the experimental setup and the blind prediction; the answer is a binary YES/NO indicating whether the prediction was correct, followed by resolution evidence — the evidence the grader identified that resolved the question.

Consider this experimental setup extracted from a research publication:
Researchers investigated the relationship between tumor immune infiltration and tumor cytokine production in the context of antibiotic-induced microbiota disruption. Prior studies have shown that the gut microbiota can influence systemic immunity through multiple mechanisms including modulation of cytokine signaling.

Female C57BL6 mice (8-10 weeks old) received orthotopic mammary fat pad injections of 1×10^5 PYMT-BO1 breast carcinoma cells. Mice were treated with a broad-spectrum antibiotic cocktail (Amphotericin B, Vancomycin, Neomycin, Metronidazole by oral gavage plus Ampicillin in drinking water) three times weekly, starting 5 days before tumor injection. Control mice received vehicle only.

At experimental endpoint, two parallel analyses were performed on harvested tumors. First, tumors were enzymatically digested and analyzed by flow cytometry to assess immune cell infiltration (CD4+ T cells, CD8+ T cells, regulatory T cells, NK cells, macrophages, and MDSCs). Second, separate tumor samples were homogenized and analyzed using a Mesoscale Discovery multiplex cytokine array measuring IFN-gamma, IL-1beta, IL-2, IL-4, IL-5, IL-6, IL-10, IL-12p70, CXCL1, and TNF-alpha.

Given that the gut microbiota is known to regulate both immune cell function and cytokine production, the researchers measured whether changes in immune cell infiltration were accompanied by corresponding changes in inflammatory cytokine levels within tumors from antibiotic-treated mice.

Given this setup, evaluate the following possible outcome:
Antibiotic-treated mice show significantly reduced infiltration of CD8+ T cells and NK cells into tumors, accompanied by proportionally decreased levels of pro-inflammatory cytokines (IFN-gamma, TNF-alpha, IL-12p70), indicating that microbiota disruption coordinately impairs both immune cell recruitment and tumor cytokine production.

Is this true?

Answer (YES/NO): NO